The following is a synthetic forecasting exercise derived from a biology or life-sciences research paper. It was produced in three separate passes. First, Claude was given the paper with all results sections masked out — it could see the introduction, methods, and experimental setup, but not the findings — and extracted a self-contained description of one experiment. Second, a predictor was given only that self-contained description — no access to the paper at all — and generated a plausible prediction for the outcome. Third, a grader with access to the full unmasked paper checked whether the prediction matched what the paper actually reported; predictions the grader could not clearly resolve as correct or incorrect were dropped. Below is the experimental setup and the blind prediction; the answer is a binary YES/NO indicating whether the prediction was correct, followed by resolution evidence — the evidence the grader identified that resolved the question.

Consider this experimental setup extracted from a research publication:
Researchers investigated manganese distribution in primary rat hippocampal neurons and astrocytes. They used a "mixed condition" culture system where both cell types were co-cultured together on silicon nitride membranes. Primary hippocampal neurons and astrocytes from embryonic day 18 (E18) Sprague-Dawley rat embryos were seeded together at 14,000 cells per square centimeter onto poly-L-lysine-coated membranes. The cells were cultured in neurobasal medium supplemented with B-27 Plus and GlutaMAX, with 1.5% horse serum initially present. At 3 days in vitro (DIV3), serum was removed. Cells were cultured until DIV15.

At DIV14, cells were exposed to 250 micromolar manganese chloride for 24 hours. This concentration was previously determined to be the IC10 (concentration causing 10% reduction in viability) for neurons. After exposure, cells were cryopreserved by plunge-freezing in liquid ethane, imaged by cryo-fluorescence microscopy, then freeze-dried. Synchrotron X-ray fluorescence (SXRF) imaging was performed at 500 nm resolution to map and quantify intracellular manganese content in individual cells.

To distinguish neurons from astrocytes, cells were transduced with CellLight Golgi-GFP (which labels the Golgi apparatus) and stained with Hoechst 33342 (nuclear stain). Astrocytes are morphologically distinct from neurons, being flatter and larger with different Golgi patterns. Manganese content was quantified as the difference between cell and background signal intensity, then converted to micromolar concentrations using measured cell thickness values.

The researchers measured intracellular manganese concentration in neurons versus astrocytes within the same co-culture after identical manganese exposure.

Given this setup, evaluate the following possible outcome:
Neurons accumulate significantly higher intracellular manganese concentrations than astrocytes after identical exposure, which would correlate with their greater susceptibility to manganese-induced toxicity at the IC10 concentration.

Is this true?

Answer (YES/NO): NO